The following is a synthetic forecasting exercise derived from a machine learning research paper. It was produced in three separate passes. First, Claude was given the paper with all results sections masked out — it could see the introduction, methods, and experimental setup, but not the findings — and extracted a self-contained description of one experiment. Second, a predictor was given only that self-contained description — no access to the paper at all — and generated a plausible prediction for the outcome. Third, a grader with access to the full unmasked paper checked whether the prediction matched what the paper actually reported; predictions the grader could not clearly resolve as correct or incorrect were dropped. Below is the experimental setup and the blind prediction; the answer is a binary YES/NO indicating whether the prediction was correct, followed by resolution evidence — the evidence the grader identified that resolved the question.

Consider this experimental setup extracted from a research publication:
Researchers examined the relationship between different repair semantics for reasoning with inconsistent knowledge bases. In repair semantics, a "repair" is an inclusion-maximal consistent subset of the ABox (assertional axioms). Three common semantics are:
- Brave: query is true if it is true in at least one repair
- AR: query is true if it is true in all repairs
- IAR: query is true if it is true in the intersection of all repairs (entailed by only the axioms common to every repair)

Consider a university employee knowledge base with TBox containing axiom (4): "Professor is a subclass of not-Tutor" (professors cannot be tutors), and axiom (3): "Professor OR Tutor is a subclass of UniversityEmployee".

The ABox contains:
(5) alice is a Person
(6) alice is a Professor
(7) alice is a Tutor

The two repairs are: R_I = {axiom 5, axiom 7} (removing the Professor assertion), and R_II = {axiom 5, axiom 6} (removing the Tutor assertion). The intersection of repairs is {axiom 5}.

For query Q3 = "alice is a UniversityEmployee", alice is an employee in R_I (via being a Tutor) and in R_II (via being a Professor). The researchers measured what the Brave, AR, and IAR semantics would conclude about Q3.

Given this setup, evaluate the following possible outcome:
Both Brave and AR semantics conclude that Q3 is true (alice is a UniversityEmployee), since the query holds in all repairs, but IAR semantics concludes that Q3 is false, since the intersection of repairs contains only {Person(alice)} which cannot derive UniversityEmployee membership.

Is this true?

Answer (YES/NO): YES